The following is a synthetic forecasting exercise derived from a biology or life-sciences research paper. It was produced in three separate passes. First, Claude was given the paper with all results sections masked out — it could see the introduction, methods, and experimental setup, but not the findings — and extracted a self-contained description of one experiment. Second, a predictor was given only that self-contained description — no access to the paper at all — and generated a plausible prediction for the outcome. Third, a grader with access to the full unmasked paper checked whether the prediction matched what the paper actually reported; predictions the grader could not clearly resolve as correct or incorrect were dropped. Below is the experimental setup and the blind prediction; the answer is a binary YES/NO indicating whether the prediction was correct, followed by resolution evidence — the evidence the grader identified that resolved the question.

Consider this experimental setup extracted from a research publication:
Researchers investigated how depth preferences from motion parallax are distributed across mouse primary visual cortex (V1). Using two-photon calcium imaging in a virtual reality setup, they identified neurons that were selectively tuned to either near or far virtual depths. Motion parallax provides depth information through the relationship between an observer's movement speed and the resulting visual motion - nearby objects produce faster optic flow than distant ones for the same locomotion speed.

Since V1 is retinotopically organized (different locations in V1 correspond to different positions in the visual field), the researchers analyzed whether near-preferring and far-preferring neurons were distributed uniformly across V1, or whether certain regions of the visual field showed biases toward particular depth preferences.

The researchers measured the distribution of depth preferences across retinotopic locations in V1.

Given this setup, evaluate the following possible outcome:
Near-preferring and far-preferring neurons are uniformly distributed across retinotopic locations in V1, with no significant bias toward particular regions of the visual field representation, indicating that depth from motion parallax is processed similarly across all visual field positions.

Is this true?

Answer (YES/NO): NO